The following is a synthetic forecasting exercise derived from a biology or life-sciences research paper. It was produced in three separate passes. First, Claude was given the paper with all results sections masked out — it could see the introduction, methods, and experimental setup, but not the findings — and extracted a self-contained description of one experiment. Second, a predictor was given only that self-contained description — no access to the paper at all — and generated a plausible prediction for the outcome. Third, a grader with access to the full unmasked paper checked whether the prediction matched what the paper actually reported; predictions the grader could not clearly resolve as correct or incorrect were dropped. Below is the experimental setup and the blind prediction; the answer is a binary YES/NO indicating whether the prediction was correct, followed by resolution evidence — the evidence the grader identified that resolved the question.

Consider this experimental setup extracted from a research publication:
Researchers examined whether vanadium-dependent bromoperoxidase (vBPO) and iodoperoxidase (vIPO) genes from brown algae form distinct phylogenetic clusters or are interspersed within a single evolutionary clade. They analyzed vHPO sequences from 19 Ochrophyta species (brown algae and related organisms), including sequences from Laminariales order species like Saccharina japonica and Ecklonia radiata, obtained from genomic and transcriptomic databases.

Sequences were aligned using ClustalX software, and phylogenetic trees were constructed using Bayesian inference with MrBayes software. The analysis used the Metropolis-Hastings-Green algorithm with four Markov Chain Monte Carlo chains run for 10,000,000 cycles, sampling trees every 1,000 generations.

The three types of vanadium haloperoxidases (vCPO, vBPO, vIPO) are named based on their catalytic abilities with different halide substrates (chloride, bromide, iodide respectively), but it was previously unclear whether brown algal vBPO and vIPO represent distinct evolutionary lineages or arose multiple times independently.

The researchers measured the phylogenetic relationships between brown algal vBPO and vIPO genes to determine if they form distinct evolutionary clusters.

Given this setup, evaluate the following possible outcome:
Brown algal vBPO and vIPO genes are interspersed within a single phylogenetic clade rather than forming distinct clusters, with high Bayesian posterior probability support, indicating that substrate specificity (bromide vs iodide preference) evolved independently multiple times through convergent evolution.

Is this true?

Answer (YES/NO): NO